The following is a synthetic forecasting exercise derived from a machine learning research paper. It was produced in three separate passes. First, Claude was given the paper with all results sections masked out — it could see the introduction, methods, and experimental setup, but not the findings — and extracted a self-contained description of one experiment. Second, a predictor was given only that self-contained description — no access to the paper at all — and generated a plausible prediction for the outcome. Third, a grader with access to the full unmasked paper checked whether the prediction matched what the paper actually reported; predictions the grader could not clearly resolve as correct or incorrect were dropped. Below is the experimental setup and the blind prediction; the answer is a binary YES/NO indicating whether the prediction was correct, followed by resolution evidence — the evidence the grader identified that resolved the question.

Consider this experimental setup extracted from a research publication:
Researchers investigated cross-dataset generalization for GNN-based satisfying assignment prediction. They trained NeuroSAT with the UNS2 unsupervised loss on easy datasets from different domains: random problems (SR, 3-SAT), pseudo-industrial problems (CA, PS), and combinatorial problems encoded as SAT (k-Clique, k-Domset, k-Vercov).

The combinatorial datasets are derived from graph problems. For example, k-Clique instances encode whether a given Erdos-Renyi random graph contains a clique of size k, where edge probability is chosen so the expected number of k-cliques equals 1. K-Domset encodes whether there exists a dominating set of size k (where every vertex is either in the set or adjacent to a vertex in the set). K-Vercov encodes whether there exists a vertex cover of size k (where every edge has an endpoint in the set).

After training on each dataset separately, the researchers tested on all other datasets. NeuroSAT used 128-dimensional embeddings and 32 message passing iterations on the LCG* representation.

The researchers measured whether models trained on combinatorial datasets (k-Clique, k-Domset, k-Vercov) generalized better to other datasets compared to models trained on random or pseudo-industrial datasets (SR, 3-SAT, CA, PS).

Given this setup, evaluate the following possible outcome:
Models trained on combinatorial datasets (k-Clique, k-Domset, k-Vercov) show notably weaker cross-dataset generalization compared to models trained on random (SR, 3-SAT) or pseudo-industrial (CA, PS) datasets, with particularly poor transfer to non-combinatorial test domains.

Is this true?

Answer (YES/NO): YES